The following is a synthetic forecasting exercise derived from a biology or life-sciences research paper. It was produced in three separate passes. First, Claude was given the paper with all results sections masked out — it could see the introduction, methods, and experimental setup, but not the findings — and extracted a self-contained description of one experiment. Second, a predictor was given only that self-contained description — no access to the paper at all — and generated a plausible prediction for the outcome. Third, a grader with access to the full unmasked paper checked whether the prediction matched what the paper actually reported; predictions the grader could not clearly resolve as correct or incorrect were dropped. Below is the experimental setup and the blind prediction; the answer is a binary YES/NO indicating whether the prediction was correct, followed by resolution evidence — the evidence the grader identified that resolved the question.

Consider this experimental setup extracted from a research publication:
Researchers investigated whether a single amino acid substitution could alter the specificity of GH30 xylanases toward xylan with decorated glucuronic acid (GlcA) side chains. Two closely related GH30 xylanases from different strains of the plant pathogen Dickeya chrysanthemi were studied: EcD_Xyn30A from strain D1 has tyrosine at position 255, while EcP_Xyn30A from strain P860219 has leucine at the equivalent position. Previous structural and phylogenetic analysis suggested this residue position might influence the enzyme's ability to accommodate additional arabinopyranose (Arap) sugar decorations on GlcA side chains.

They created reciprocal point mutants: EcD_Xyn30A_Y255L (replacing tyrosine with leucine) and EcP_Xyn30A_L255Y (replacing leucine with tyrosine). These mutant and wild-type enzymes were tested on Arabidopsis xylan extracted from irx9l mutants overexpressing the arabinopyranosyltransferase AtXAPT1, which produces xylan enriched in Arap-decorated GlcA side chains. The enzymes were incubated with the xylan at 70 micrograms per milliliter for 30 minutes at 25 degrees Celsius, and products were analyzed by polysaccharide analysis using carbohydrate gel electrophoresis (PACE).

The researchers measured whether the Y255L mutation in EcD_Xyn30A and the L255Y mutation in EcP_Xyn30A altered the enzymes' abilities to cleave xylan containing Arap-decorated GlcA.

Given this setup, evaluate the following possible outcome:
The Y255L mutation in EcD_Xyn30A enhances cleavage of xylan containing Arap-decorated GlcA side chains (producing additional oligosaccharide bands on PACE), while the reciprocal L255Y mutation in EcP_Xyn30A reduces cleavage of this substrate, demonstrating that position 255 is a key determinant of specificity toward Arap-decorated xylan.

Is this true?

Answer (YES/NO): YES